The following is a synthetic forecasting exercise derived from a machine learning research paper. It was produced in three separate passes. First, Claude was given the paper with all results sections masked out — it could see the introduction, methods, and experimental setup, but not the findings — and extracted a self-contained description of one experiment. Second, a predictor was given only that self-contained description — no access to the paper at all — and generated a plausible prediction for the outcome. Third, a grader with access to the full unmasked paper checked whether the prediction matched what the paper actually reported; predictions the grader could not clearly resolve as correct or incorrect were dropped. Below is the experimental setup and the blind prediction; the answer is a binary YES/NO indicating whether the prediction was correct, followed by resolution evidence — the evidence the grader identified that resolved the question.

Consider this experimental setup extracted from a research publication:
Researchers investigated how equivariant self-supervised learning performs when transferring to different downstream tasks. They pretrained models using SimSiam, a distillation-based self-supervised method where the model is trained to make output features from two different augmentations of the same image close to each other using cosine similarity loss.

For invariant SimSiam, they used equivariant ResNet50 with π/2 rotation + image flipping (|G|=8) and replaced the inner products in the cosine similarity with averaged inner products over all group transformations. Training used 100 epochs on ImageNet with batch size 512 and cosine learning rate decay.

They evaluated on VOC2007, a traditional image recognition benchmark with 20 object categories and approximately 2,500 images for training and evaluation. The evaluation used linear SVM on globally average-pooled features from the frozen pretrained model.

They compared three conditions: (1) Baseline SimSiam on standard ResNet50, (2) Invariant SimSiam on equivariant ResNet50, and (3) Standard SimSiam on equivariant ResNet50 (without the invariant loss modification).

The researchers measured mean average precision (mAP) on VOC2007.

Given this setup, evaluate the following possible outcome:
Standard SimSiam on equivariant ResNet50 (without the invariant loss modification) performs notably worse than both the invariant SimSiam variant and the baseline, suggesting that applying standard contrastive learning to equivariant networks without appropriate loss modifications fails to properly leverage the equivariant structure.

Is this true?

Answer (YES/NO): NO